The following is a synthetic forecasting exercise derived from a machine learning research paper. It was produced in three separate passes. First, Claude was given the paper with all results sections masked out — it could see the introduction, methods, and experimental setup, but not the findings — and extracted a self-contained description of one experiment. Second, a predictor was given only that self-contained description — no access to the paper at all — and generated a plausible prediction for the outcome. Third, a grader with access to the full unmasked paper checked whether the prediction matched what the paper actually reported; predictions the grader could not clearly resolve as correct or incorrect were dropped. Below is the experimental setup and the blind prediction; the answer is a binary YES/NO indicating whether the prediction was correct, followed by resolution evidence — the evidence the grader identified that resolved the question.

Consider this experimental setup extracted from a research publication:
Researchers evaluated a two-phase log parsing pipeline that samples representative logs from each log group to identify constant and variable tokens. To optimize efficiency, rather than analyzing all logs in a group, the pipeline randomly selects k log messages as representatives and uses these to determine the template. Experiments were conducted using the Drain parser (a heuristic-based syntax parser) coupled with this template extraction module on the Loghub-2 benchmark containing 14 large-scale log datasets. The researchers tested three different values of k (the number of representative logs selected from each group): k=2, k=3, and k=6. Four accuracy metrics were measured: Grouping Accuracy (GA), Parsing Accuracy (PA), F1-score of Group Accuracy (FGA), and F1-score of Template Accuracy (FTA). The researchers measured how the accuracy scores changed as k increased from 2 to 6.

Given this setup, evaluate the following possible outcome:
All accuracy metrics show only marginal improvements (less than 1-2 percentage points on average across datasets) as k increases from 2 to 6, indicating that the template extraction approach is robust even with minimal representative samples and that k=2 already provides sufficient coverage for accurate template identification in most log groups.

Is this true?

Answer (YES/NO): NO